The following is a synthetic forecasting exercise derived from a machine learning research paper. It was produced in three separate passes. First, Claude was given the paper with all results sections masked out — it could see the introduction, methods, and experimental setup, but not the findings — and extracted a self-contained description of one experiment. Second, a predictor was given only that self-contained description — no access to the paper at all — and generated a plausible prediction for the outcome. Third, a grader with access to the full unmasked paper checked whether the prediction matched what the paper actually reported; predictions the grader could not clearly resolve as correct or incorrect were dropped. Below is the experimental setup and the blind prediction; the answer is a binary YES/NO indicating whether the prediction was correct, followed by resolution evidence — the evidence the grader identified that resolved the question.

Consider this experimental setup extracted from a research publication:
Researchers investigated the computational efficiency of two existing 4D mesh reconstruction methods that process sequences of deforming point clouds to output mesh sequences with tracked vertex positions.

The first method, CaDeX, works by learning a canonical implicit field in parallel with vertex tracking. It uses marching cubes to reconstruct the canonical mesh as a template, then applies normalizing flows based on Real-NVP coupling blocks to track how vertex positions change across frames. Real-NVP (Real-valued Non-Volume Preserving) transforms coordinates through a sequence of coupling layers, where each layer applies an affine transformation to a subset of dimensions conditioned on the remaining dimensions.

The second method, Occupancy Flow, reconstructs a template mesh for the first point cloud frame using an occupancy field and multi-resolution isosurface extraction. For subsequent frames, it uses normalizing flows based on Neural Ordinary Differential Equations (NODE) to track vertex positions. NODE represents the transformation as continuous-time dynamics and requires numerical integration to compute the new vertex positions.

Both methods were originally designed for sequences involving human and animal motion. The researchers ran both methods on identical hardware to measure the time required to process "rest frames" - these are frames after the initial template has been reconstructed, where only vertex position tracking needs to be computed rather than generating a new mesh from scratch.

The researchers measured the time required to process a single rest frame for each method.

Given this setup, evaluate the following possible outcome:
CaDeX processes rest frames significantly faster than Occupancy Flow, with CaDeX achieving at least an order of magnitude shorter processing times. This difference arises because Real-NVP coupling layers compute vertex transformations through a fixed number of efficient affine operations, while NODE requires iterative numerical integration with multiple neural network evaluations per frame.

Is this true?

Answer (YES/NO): NO